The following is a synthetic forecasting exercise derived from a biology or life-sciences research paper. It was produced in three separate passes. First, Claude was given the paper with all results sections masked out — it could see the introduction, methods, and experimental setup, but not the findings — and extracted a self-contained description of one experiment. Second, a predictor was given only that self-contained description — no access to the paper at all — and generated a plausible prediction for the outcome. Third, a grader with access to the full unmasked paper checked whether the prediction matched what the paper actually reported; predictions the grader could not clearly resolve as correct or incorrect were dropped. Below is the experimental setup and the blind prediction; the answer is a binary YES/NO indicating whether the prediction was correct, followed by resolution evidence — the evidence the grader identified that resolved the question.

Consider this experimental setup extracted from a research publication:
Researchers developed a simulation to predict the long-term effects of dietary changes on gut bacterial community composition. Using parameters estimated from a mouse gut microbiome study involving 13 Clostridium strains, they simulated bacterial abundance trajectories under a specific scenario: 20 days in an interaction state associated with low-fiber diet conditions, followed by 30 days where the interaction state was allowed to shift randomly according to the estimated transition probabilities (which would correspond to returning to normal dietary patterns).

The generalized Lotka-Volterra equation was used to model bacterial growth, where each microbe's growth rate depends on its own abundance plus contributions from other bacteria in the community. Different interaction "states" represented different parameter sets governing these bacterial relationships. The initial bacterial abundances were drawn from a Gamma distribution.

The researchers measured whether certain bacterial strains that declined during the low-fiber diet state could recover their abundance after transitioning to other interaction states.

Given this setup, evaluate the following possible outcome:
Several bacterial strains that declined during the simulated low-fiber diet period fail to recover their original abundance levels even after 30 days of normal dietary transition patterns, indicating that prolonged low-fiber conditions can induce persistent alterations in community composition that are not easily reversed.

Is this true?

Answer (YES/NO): YES